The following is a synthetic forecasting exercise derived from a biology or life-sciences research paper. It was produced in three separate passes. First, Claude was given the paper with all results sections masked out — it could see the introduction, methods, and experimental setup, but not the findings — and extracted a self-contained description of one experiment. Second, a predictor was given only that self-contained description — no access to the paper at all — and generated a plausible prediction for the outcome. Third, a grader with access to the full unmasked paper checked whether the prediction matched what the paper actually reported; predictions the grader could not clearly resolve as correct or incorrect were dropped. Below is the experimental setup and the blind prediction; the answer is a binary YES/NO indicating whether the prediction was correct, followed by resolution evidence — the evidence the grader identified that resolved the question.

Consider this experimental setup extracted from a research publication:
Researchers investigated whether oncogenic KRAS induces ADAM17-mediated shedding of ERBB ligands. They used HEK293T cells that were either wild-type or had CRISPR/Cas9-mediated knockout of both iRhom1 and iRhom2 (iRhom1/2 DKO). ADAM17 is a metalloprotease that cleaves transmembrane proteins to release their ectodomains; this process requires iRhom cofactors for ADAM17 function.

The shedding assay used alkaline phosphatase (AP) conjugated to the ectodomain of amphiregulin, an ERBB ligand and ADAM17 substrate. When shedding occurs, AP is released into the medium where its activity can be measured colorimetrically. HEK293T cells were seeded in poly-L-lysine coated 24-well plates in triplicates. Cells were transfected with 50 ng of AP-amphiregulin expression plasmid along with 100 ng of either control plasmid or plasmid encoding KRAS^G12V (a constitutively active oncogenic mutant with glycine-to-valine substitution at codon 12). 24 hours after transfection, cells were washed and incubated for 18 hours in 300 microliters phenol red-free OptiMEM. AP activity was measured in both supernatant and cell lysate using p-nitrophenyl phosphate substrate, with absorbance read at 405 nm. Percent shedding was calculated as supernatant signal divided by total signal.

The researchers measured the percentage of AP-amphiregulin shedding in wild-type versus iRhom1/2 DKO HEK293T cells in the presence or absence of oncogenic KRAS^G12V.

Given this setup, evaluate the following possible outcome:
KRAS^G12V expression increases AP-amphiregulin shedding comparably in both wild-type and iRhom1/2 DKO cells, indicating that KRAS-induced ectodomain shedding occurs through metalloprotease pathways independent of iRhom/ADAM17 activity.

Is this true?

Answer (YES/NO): NO